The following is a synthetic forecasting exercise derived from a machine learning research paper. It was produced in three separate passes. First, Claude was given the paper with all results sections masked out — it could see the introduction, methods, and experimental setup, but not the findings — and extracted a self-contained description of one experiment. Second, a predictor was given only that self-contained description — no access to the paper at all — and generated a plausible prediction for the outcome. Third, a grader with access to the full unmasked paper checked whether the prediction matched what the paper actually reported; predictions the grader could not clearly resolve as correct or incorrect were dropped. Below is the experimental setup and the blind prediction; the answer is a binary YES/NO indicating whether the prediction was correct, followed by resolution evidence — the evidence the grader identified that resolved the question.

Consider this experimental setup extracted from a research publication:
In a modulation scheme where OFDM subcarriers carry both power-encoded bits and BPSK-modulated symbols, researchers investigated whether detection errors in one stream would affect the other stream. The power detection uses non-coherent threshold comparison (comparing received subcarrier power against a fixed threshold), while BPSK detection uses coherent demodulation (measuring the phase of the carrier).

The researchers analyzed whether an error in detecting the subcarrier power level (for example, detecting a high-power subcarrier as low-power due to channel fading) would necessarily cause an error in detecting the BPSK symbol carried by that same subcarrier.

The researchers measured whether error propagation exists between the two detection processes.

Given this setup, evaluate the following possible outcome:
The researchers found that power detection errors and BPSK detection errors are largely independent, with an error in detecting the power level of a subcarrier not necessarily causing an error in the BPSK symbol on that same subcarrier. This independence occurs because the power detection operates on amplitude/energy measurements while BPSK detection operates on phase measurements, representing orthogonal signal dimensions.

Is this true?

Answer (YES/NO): YES